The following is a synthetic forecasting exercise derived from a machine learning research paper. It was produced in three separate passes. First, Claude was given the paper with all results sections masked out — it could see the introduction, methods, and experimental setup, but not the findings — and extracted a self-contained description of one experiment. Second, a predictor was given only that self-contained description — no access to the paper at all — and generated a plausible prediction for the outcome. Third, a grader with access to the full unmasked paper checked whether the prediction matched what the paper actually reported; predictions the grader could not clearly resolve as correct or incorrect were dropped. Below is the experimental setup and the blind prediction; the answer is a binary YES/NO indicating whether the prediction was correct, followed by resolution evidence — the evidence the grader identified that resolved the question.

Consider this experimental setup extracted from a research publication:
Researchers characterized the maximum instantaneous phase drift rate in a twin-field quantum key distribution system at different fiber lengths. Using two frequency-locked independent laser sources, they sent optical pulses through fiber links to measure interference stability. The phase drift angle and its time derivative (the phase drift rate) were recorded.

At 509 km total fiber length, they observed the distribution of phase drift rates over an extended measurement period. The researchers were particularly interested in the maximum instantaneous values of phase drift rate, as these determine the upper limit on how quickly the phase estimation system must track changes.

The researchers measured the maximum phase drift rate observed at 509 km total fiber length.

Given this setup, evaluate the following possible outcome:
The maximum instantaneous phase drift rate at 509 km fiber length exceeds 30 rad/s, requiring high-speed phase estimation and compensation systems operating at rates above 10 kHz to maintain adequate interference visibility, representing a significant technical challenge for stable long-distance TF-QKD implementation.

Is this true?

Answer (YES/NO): NO